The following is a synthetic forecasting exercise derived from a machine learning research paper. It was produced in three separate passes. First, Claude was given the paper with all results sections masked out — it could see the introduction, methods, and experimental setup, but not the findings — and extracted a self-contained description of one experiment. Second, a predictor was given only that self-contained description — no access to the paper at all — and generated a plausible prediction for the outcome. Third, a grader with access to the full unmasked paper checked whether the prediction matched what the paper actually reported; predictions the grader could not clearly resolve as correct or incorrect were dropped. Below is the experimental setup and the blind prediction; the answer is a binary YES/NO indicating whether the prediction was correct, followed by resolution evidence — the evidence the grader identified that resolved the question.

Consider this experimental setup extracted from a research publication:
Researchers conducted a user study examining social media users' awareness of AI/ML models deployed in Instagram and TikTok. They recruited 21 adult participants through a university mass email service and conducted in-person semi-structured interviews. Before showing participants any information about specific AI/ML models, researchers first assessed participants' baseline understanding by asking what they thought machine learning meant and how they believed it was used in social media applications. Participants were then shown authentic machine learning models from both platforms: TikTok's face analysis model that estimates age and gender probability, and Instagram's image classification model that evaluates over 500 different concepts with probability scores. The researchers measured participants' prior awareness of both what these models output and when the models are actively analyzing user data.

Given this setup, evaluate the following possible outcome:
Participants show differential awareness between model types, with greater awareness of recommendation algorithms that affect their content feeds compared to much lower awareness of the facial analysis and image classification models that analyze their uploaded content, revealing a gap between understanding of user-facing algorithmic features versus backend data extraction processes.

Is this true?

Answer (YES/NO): YES